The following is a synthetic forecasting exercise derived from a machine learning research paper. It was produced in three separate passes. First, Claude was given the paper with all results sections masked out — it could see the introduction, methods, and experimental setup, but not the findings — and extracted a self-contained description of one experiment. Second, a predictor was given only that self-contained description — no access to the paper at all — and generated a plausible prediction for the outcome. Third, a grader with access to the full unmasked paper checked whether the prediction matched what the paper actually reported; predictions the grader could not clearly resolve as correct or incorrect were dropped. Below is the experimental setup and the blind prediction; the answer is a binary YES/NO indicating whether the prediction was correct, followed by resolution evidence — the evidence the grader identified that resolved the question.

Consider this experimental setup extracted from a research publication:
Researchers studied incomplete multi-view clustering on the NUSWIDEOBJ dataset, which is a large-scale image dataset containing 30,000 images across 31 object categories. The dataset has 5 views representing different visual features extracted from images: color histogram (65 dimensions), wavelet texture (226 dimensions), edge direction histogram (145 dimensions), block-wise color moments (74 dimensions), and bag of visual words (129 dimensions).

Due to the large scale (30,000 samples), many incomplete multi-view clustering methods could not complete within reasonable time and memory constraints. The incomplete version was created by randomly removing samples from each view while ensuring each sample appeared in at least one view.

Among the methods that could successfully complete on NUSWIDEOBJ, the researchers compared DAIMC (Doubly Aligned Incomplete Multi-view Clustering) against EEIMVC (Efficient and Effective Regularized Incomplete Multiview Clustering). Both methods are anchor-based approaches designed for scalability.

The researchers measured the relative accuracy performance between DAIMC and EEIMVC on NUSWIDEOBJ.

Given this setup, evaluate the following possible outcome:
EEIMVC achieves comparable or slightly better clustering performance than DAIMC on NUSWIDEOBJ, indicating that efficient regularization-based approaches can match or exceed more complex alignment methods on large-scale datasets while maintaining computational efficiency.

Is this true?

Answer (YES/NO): NO